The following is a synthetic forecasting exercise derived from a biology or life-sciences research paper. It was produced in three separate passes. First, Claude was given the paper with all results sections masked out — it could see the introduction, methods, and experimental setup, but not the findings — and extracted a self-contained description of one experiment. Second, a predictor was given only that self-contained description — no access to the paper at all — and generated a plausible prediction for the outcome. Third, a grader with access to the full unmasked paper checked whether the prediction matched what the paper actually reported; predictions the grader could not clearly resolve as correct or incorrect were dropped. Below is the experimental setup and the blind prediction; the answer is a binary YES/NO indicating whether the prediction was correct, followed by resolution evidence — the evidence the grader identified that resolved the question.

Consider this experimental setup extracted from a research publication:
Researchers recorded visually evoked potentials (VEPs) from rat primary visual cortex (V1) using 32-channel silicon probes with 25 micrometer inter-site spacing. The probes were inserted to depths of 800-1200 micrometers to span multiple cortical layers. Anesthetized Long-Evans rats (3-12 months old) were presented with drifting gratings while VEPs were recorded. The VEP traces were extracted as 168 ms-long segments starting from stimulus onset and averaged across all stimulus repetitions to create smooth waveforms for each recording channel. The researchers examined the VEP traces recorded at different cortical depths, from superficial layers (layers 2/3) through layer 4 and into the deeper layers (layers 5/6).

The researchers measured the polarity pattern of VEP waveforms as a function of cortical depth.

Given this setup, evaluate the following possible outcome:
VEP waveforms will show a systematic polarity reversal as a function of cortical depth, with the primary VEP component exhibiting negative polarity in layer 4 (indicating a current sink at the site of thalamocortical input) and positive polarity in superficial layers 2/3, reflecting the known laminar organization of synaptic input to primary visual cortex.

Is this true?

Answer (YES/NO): YES